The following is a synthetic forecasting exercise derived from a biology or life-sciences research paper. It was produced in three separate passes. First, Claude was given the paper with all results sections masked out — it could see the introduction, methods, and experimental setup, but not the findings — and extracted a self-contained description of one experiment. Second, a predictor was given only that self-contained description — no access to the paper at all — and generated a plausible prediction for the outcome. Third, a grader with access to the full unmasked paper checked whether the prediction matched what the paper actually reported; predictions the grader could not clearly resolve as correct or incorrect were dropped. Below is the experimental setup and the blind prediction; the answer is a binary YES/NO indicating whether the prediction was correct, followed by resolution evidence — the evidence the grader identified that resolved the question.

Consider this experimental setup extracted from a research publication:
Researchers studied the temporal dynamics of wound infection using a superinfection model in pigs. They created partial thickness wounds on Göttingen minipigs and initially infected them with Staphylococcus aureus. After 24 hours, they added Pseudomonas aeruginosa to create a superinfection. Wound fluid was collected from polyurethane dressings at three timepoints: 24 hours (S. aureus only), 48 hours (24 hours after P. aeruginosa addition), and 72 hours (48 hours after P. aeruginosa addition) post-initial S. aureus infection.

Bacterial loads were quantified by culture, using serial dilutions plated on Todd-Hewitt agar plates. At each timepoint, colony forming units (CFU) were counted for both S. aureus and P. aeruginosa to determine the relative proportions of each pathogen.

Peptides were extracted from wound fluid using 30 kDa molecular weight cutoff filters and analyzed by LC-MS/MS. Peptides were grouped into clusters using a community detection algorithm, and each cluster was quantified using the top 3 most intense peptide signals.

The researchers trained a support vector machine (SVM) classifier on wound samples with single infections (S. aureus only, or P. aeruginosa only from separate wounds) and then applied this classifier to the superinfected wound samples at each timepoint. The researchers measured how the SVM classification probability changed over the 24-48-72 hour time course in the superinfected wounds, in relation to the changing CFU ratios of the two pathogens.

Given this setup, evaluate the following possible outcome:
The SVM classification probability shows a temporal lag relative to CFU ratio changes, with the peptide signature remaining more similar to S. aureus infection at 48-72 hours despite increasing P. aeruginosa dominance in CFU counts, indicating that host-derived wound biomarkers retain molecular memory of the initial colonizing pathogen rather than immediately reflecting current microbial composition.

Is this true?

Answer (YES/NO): NO